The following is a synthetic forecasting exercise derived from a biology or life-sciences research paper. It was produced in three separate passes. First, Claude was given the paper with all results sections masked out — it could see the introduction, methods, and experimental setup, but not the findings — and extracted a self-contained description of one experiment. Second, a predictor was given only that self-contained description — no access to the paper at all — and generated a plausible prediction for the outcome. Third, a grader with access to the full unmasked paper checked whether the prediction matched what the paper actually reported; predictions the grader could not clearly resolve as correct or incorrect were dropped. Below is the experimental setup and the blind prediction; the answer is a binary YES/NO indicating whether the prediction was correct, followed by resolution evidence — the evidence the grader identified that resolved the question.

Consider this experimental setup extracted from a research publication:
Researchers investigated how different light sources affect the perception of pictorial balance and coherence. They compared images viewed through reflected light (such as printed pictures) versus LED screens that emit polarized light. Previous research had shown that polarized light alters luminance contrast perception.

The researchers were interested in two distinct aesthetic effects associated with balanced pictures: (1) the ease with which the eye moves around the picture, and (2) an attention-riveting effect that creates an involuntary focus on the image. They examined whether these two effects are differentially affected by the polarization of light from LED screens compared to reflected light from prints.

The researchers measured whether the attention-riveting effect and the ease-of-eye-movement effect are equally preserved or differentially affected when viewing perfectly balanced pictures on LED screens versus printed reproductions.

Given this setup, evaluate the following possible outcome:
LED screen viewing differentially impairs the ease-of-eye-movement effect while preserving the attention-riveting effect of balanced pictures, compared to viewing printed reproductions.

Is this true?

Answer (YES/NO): NO